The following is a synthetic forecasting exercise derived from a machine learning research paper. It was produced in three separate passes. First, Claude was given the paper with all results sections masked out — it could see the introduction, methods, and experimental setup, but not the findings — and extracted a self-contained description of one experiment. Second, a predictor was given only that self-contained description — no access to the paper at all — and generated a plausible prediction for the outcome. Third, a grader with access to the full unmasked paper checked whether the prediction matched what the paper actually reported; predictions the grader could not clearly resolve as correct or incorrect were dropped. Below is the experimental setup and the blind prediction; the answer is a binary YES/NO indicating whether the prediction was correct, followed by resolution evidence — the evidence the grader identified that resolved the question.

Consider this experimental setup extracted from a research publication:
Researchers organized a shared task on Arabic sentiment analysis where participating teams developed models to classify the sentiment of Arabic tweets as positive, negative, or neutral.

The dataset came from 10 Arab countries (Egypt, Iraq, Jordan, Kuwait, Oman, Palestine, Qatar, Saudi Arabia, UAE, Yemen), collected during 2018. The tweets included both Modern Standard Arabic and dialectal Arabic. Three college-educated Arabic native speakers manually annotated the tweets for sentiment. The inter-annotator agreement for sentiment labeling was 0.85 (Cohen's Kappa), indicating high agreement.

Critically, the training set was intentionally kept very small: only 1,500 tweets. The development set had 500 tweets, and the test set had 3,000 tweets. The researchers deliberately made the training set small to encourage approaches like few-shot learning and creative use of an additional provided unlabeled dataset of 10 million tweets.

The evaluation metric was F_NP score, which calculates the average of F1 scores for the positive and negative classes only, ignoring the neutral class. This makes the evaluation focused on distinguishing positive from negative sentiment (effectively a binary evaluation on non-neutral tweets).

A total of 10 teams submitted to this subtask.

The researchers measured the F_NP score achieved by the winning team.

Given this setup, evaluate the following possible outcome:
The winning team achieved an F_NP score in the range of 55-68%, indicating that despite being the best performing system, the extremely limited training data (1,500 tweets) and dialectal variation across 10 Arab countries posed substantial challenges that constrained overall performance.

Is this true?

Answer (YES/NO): NO